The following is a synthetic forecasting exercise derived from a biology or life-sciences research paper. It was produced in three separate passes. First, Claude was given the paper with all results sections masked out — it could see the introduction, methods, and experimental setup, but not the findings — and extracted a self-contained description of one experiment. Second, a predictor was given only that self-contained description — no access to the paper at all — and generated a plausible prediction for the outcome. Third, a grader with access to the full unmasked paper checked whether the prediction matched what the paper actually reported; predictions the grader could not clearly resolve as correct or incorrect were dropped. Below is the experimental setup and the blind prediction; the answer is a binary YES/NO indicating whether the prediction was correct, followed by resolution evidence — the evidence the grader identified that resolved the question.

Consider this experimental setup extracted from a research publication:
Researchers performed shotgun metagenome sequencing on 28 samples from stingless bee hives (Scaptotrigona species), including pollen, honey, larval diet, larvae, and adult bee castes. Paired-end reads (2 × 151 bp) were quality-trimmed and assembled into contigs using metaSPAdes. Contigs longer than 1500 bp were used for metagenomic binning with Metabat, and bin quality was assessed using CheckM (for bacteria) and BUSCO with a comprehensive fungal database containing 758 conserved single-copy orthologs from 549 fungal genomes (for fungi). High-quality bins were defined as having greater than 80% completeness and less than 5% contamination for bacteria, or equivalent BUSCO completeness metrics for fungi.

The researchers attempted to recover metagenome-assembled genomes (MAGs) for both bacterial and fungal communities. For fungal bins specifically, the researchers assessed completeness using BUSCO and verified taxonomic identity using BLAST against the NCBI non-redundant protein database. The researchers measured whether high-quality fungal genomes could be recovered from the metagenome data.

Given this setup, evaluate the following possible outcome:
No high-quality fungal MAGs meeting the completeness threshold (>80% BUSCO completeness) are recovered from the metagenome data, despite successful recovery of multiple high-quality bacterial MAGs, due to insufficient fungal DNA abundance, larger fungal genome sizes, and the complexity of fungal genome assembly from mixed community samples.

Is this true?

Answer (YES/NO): YES